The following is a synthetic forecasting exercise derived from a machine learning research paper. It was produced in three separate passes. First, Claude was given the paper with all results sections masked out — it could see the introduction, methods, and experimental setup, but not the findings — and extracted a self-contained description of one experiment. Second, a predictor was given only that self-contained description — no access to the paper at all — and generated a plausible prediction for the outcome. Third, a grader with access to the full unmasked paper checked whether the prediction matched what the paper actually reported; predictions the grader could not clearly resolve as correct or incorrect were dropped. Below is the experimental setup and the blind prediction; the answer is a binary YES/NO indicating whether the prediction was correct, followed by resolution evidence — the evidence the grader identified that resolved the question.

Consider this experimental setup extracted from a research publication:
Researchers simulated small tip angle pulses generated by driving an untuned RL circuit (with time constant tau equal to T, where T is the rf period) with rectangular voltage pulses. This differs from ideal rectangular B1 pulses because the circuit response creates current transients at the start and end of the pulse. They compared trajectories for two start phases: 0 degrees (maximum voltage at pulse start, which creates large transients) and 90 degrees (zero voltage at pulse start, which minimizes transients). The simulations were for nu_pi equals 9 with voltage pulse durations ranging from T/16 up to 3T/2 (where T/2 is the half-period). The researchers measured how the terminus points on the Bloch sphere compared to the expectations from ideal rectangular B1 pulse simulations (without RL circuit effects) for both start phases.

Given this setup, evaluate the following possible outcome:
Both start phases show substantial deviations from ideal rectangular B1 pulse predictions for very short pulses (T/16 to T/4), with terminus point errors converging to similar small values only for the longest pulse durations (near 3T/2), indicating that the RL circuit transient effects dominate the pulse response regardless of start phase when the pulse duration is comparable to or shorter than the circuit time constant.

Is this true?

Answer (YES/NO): NO